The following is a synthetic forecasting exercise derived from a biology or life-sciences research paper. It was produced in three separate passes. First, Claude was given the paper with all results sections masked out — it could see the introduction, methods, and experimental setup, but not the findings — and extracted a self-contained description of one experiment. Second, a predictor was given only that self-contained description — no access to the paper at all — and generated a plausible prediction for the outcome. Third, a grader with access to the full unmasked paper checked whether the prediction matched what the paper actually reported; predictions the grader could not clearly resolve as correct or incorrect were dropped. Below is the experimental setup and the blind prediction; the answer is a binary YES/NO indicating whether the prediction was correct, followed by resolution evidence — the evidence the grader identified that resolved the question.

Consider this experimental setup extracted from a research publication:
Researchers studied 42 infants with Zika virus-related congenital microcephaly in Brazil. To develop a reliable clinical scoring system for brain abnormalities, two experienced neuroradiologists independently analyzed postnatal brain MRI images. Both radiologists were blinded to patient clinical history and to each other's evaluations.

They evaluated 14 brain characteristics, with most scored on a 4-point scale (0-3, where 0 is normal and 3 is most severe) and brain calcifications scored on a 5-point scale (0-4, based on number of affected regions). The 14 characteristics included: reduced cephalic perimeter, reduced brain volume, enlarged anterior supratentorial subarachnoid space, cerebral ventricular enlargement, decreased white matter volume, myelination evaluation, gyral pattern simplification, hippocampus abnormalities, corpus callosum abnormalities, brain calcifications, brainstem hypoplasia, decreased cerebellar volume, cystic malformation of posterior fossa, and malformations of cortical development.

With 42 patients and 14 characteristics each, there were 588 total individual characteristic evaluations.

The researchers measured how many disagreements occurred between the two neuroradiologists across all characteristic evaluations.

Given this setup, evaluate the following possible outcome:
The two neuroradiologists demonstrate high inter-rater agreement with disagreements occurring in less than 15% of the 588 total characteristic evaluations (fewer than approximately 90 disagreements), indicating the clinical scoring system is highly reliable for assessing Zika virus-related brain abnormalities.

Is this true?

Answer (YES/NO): YES